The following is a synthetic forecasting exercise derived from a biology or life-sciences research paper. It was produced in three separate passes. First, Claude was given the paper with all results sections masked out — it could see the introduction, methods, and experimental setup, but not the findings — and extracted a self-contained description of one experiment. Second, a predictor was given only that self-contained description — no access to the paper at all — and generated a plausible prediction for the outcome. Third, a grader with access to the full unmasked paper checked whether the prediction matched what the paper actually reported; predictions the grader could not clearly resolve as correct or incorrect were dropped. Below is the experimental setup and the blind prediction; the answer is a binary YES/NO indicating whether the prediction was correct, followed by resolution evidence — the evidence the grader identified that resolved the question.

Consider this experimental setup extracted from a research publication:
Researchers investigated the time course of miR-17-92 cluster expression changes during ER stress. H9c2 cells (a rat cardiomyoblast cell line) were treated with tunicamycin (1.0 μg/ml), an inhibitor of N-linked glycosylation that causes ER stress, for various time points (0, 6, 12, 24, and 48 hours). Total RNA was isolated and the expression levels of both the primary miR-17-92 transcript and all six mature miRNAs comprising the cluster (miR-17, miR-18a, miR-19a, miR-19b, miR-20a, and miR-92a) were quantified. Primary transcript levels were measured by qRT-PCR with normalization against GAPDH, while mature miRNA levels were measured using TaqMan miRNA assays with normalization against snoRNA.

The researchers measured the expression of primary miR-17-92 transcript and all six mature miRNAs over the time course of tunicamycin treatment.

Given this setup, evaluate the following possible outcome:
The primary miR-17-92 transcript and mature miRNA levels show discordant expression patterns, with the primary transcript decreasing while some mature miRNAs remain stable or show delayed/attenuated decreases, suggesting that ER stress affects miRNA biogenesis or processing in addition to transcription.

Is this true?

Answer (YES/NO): NO